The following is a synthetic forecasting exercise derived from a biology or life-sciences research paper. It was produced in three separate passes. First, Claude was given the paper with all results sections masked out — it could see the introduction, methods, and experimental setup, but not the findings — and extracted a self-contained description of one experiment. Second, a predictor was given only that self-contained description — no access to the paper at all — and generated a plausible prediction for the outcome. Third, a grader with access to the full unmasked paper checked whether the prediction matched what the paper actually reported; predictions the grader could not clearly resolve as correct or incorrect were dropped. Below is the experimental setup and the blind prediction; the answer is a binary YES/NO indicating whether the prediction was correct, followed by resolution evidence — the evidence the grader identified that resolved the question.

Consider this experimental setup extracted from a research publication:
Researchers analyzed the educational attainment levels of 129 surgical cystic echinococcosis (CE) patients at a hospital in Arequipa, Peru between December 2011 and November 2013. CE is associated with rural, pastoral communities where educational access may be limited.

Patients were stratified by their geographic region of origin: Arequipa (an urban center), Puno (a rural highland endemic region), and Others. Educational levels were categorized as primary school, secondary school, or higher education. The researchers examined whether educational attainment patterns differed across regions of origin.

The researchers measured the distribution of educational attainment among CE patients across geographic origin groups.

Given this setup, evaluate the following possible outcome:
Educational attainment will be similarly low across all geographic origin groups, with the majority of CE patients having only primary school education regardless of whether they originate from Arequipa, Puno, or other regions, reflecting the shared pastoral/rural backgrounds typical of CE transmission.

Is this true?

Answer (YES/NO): NO